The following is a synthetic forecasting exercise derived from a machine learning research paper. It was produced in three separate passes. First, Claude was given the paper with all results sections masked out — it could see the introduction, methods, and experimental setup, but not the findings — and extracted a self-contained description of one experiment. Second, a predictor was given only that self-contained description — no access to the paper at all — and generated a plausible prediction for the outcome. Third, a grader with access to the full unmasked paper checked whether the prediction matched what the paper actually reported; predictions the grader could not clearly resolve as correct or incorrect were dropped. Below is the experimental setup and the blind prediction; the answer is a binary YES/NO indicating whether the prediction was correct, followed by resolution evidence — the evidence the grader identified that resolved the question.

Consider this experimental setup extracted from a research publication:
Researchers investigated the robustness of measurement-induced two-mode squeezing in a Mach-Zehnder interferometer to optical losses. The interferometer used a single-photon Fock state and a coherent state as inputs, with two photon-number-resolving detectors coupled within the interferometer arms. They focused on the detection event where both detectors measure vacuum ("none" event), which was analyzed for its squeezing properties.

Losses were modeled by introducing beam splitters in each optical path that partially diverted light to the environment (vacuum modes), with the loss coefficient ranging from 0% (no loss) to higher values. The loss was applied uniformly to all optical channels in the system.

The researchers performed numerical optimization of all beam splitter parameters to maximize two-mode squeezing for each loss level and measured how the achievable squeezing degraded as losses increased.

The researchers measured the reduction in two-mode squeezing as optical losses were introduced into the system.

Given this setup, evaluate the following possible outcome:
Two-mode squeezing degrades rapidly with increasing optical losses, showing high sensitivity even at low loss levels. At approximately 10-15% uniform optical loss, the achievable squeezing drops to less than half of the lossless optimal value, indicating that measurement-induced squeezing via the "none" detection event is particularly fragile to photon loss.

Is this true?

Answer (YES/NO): NO